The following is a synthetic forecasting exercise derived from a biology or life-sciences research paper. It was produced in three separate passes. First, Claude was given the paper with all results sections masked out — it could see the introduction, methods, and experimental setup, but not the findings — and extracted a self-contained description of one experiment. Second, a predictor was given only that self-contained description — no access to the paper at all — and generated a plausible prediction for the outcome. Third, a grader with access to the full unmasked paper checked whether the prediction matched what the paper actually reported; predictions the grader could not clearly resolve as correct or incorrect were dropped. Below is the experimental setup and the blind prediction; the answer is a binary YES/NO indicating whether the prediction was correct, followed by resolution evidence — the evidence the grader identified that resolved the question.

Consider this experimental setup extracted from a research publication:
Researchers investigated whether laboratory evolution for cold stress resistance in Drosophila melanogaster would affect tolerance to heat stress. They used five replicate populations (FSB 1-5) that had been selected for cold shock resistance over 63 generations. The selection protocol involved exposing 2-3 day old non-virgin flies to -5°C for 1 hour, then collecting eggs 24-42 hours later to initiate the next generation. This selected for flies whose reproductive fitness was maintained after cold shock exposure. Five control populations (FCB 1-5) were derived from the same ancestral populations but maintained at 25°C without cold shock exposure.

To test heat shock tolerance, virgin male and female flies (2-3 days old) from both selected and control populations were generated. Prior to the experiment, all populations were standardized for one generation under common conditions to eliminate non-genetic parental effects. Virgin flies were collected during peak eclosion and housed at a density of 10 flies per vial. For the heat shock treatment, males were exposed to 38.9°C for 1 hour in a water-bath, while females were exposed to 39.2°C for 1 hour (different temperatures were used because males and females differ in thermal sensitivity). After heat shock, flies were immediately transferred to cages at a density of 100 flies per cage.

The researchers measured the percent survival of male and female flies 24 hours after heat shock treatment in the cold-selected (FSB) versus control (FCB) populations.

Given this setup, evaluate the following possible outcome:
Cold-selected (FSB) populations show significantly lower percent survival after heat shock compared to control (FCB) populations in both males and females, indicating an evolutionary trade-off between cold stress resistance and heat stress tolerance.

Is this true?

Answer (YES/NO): NO